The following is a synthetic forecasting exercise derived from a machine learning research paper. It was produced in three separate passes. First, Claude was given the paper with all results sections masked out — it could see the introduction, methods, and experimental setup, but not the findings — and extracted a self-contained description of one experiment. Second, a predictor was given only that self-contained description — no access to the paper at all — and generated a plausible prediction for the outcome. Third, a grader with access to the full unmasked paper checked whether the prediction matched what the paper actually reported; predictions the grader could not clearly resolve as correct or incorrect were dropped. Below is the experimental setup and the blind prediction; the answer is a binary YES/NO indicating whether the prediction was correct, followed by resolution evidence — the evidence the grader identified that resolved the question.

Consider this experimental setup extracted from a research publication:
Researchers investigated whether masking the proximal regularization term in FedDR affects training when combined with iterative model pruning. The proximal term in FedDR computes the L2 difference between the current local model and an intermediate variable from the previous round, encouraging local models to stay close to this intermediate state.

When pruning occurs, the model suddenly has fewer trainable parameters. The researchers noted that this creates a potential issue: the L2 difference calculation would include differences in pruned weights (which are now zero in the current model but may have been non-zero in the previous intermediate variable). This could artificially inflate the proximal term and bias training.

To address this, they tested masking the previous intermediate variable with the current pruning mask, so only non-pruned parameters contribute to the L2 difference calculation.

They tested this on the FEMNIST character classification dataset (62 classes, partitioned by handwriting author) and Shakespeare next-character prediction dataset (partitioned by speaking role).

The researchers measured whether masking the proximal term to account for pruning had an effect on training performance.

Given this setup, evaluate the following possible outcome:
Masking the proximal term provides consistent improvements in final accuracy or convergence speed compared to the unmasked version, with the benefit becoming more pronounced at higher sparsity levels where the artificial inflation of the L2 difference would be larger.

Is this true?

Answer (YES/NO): NO